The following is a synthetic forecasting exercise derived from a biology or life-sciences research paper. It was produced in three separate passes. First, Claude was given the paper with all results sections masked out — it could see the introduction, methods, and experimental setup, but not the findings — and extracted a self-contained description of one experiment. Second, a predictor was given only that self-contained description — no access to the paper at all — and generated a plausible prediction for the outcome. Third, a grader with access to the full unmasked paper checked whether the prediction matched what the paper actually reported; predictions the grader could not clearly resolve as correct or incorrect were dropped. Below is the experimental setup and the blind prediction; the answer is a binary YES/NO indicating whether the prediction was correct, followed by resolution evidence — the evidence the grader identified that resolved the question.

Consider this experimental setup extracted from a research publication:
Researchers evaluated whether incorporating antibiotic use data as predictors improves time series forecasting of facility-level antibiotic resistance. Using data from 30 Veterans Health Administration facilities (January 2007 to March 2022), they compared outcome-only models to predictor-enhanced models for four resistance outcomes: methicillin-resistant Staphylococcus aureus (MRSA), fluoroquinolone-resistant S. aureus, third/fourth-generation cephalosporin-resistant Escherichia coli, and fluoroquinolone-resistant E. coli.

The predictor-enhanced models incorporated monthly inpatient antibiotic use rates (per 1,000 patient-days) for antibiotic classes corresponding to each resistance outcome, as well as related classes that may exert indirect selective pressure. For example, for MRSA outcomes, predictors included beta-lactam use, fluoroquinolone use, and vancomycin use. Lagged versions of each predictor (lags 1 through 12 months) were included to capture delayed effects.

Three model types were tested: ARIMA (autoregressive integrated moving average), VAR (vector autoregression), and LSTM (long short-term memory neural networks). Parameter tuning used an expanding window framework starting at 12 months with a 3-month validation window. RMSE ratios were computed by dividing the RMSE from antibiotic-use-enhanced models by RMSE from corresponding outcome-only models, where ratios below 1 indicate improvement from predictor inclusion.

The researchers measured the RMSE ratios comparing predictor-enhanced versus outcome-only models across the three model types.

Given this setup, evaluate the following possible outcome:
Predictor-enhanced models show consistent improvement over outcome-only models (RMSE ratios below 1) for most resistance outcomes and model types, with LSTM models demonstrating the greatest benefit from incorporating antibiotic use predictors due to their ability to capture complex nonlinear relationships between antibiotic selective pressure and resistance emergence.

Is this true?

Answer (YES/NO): YES